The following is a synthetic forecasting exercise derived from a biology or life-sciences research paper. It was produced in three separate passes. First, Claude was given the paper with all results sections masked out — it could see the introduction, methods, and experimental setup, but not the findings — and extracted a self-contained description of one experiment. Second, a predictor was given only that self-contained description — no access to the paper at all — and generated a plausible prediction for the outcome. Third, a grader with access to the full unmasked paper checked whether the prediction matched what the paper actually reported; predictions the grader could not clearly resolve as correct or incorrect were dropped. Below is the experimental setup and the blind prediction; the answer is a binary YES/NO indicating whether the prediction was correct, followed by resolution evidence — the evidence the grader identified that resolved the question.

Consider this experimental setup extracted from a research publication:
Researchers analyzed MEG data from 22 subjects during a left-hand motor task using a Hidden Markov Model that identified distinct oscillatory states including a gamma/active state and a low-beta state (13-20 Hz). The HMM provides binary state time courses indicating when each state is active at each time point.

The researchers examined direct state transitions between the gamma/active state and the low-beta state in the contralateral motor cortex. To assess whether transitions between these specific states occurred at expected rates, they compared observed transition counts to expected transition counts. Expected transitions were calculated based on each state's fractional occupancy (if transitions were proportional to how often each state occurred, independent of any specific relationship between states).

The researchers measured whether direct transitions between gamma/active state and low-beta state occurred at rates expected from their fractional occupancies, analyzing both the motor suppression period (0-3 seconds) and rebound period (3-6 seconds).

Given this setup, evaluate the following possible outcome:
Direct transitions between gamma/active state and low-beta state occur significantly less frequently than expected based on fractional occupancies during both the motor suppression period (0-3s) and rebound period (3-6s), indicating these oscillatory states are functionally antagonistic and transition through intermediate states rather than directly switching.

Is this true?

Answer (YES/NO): YES